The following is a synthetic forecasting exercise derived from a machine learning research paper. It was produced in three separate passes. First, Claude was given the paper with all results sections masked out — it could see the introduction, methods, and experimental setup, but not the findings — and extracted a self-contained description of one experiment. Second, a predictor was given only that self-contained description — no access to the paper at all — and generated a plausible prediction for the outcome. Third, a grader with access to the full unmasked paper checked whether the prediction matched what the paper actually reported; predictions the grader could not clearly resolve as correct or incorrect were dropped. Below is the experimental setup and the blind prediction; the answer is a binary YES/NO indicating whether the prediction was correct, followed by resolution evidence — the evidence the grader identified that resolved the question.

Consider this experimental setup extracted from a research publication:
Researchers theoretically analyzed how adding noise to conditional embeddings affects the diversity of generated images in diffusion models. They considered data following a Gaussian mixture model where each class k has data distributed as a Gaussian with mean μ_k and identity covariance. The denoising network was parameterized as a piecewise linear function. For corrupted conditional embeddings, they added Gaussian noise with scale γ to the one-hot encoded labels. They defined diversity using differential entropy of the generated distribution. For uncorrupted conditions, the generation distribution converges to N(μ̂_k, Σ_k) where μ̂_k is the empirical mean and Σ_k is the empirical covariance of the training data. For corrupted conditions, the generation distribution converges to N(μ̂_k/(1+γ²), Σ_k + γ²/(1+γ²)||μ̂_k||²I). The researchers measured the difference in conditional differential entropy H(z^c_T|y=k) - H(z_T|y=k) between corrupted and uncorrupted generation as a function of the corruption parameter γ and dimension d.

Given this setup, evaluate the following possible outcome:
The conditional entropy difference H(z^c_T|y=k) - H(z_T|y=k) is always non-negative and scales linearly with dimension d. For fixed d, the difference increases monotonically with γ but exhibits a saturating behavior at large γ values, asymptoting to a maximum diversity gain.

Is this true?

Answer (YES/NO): NO